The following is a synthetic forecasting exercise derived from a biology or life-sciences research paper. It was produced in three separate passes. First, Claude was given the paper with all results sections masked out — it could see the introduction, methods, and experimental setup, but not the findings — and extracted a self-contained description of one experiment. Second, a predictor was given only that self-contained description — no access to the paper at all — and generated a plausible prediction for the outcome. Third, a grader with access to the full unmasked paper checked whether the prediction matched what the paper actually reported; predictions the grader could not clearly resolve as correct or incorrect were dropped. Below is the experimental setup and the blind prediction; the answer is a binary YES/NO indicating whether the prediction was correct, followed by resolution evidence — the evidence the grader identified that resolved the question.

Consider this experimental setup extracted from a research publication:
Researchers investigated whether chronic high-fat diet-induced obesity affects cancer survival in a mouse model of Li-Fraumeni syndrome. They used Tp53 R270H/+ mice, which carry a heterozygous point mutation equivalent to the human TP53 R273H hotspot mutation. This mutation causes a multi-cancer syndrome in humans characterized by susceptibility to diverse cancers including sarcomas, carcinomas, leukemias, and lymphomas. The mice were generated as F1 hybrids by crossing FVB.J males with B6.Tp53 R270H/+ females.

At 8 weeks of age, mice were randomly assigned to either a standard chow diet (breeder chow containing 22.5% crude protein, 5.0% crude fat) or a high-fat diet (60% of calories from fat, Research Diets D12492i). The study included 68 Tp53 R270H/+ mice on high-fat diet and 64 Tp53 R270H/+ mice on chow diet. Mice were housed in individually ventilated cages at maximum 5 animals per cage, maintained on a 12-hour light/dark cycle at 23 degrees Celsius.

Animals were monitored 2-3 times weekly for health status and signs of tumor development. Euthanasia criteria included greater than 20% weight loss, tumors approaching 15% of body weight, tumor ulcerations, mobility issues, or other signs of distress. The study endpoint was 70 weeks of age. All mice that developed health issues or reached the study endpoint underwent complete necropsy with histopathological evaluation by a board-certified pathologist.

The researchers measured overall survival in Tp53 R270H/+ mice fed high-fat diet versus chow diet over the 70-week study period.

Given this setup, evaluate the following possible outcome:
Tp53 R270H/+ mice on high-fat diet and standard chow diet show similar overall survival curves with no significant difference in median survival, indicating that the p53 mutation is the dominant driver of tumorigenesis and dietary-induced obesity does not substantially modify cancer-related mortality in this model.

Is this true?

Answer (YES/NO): YES